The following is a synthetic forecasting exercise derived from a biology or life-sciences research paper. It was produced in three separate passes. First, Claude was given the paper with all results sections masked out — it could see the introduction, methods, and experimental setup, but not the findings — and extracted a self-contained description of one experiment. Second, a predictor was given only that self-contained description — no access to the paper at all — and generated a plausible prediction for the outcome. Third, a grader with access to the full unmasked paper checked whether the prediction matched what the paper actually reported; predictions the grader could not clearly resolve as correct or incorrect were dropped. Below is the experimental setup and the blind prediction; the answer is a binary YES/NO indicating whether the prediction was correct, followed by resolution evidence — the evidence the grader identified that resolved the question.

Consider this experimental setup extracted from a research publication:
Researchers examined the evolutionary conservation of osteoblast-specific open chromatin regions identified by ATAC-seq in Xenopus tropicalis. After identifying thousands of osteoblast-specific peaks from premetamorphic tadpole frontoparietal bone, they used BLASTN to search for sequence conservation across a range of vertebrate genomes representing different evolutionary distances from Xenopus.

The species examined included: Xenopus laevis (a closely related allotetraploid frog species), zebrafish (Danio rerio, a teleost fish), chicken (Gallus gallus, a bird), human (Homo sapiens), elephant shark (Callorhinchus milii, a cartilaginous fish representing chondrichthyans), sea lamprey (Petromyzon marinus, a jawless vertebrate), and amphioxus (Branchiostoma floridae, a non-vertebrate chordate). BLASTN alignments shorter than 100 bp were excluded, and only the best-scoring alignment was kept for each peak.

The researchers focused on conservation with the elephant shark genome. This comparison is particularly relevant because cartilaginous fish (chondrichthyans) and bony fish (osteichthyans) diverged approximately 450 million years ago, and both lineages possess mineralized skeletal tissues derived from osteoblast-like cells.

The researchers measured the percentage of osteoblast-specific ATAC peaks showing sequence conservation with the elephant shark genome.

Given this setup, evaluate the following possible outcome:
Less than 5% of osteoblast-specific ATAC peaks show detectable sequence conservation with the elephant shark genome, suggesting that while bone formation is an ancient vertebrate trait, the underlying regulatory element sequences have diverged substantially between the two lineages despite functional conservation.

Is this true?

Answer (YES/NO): YES